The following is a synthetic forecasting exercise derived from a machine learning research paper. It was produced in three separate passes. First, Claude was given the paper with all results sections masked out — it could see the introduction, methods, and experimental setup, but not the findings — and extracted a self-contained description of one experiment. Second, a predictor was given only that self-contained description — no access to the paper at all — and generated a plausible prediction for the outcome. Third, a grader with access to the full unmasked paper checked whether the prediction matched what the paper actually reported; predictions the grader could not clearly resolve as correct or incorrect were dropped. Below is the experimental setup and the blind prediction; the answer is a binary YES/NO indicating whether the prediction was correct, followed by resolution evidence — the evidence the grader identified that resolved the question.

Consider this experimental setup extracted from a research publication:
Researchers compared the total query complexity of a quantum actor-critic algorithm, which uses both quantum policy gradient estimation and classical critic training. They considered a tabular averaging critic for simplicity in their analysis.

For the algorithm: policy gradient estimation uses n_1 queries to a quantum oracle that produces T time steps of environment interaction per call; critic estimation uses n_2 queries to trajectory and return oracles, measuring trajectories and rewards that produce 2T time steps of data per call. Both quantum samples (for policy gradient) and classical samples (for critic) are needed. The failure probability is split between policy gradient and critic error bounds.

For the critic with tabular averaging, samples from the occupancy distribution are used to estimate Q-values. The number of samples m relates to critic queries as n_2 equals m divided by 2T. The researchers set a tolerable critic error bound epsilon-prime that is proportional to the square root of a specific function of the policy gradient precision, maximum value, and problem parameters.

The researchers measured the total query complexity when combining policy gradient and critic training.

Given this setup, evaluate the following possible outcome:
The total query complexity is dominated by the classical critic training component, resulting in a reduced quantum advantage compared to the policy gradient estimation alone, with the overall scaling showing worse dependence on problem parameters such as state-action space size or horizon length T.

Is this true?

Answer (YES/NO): NO